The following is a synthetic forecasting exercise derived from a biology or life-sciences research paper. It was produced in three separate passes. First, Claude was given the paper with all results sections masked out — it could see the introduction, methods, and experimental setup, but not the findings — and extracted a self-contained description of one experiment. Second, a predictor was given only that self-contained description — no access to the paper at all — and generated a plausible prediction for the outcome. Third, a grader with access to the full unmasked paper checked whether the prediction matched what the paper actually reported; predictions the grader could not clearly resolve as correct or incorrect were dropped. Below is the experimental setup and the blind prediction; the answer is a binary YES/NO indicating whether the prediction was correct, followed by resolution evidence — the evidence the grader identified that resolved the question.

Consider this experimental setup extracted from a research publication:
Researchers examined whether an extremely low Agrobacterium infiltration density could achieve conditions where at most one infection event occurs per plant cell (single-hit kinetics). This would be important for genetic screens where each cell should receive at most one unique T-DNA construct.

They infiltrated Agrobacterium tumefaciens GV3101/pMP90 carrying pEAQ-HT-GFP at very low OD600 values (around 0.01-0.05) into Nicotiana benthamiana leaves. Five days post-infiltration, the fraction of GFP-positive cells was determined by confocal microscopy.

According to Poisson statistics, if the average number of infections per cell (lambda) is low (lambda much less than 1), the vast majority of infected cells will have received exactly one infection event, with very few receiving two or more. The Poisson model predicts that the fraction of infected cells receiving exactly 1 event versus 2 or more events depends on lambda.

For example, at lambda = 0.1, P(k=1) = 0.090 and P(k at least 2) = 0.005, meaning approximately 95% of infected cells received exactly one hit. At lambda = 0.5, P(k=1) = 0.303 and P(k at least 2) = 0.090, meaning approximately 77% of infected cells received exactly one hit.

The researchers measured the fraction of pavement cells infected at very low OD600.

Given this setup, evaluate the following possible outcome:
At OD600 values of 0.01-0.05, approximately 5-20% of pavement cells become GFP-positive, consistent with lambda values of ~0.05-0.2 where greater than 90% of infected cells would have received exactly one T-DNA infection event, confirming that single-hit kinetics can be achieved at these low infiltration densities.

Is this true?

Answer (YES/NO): YES